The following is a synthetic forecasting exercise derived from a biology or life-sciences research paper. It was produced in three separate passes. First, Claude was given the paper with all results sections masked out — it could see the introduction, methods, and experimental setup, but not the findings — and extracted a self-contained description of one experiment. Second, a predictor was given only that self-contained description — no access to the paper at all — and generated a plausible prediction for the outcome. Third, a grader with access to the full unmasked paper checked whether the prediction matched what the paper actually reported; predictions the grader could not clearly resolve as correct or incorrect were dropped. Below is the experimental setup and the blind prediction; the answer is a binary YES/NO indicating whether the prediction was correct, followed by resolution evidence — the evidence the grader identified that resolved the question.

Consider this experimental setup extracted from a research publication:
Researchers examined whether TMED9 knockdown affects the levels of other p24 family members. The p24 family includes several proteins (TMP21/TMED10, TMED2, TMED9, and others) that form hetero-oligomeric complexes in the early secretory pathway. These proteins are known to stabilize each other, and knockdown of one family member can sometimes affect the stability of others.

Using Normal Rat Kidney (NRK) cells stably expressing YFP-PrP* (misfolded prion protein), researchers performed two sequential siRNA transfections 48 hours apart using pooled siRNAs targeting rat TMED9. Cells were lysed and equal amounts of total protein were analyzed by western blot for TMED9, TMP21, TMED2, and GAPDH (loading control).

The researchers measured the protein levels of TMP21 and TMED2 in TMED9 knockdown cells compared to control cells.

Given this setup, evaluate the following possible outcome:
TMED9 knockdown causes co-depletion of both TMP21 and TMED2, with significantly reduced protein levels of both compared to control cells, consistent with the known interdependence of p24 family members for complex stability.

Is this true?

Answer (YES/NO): YES